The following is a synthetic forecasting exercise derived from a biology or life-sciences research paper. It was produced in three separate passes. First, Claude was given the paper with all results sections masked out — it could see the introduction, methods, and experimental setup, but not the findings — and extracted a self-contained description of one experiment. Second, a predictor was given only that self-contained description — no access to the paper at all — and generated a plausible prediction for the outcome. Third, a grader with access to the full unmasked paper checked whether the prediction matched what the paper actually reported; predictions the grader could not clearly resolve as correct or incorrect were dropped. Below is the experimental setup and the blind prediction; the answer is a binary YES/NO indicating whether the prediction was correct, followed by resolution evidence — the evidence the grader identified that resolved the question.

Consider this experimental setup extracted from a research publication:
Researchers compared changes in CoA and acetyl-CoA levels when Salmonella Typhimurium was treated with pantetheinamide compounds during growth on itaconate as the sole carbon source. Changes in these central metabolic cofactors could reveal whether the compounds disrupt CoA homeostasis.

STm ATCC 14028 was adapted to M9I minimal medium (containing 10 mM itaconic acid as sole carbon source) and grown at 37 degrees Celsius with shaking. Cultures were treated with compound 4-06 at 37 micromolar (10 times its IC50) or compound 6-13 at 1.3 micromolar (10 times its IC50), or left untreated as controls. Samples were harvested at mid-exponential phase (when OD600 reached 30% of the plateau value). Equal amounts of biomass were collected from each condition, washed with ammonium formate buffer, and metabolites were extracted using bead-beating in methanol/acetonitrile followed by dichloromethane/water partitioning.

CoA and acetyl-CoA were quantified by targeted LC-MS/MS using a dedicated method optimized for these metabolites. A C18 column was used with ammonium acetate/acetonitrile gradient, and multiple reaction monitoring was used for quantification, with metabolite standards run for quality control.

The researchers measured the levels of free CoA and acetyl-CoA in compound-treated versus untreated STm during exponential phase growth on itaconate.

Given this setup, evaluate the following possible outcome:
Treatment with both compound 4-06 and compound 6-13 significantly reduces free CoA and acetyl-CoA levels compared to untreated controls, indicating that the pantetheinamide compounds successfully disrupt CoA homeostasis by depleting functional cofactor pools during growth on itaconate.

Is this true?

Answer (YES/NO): NO